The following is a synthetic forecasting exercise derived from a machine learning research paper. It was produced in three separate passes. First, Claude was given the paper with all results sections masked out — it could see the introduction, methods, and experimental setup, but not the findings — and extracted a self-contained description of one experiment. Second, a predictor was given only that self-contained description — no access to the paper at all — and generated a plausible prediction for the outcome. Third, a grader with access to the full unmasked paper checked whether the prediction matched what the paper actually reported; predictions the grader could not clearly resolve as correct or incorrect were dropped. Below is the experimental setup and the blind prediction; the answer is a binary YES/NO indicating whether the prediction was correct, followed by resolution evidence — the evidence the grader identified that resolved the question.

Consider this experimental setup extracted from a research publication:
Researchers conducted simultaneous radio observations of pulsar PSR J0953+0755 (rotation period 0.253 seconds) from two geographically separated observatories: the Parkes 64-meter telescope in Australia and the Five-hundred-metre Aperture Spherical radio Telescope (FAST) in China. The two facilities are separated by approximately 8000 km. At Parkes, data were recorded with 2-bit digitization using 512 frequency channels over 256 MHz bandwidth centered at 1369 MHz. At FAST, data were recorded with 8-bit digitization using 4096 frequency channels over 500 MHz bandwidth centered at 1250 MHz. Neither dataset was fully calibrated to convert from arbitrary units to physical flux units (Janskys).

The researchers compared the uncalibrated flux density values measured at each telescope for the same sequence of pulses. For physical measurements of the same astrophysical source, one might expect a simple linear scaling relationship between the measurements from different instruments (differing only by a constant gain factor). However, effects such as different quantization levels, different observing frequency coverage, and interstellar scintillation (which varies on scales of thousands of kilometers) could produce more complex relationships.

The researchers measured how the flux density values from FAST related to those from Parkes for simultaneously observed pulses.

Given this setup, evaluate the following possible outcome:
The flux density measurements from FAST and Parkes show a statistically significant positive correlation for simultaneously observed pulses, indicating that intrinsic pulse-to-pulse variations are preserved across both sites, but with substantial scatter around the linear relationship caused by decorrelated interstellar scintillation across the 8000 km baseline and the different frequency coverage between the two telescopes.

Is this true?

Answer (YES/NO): NO